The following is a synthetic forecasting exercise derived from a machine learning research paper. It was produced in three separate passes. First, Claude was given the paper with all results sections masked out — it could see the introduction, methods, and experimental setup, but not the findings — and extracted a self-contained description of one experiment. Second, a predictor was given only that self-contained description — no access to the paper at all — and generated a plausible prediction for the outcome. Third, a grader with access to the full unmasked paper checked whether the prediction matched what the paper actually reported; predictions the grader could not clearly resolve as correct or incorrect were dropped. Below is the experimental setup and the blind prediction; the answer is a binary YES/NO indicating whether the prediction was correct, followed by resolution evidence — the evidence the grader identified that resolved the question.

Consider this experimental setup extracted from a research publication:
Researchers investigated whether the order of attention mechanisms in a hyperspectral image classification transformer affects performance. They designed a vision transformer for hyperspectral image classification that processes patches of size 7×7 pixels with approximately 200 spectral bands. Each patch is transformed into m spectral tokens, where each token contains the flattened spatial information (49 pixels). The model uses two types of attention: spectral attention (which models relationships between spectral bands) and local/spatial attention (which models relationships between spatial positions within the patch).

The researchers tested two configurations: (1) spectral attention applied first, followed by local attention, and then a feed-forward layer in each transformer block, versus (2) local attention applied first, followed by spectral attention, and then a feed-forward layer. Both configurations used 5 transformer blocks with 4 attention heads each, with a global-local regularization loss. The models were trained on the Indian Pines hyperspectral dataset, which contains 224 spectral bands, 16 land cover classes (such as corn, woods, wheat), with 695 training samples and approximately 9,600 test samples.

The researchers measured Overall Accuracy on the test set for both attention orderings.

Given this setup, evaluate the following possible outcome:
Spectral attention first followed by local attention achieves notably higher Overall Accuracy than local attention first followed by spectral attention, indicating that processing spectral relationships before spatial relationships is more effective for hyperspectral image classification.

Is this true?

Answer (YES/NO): YES